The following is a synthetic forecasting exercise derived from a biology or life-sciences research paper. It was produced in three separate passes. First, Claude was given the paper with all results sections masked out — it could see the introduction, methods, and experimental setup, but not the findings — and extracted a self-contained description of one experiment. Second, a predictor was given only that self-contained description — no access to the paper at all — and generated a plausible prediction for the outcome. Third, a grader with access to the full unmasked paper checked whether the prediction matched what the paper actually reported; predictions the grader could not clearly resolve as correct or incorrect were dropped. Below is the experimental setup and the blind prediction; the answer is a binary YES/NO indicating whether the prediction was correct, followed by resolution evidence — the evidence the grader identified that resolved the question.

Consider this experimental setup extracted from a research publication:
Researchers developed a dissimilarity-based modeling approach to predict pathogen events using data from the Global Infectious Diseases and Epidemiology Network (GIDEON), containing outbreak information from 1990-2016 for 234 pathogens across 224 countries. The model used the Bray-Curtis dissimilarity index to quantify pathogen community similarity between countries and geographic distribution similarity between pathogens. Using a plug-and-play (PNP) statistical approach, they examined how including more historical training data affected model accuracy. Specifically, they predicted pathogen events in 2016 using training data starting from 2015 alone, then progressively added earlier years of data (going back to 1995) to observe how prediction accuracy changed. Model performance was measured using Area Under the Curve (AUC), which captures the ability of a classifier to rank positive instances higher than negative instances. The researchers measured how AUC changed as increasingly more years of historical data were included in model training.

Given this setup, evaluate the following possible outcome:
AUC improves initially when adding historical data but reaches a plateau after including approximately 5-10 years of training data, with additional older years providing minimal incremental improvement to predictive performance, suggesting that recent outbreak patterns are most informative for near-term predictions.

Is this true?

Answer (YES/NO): NO